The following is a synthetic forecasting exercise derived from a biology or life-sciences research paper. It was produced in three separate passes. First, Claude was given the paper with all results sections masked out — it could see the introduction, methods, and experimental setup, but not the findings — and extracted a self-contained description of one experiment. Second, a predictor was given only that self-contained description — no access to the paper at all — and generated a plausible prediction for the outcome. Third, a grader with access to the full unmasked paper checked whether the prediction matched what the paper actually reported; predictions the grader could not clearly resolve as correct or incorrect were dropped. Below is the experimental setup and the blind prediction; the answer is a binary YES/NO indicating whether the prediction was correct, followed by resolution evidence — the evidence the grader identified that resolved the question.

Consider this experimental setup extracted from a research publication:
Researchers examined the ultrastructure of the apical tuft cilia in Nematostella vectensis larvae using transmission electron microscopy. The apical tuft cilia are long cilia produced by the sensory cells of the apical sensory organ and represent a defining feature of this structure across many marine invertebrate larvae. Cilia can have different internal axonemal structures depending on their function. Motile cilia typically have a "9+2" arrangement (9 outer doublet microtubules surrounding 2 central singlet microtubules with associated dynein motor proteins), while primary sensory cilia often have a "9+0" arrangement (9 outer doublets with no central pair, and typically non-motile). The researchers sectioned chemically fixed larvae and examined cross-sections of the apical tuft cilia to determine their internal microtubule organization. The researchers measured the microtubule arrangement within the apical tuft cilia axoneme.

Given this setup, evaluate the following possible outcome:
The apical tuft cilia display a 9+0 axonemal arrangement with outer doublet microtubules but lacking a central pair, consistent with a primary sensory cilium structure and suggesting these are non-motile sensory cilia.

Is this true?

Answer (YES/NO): NO